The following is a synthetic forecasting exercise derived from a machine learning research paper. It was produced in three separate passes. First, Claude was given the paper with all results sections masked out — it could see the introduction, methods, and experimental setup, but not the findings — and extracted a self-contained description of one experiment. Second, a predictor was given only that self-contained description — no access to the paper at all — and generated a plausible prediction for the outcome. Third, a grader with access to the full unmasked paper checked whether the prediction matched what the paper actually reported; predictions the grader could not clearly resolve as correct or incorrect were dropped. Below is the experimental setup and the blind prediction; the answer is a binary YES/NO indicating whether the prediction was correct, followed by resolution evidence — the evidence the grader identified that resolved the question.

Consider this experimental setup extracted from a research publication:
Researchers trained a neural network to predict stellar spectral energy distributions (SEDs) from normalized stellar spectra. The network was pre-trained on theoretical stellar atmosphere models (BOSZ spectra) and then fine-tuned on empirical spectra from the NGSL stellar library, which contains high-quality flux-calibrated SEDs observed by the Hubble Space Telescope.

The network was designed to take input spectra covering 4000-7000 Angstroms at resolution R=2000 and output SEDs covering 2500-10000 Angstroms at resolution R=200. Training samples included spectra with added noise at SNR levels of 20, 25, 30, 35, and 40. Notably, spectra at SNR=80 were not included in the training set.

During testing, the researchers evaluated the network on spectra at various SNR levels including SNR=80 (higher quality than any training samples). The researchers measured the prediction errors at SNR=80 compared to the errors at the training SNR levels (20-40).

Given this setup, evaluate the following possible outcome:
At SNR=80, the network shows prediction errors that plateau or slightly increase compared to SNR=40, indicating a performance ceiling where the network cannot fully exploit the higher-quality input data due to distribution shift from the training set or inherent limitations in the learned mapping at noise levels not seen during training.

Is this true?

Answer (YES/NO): NO